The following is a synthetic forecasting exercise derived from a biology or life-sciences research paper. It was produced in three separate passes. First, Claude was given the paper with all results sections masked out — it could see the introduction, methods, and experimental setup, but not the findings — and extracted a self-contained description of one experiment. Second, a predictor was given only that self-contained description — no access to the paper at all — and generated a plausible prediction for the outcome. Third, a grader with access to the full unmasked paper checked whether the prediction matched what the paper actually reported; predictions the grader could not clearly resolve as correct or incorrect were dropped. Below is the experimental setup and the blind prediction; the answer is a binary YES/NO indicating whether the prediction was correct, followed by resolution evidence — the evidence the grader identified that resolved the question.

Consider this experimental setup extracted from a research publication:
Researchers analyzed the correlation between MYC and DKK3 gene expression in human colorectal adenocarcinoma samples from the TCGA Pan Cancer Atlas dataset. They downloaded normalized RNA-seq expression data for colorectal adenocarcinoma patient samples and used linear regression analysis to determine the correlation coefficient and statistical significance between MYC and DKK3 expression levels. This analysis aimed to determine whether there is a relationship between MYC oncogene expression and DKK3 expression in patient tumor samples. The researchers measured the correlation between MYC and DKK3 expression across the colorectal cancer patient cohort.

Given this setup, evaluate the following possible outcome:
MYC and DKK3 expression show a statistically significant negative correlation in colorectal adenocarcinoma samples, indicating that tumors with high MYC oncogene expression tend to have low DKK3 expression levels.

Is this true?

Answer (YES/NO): YES